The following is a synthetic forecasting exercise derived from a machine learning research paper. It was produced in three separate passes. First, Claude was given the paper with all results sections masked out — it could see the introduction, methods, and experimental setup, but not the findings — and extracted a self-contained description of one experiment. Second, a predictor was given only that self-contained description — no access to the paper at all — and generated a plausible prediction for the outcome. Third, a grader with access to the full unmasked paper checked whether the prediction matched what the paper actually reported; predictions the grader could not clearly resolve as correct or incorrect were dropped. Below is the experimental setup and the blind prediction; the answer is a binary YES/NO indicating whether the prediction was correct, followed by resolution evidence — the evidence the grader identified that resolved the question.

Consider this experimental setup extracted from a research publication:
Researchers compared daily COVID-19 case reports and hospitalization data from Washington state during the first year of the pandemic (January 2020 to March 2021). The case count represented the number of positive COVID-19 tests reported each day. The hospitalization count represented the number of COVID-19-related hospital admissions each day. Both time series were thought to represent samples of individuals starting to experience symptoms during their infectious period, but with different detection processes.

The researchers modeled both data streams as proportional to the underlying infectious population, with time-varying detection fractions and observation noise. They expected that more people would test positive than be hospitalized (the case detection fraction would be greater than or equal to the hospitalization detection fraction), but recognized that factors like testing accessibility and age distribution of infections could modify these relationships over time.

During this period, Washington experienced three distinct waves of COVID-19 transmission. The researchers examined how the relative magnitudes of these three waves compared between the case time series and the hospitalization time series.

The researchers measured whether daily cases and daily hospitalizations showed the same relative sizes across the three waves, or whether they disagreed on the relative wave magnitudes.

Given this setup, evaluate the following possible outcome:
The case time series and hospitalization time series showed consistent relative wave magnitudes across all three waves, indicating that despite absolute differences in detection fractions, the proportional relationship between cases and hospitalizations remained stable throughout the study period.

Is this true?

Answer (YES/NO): NO